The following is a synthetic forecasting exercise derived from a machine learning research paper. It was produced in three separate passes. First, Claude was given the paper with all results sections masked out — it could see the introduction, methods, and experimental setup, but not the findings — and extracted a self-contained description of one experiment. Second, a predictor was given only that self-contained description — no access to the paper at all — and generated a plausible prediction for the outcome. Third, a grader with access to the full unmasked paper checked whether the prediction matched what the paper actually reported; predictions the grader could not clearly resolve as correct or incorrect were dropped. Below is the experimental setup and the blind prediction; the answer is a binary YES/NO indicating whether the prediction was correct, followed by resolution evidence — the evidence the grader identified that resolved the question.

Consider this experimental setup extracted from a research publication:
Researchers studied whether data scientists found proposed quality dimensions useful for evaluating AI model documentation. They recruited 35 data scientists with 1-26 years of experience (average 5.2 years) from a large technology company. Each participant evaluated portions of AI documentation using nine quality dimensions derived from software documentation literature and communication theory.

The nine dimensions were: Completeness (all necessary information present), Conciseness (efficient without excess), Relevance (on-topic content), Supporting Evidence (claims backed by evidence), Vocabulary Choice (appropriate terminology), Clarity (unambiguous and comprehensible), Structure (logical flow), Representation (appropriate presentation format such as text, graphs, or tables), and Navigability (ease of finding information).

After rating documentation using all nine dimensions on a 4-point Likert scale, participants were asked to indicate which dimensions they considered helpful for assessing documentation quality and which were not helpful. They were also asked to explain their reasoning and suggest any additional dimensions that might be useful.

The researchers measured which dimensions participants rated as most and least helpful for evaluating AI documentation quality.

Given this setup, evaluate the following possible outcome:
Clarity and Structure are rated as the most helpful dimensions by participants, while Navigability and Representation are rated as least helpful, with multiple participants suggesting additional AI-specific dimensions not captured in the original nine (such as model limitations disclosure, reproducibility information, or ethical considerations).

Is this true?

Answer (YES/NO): NO